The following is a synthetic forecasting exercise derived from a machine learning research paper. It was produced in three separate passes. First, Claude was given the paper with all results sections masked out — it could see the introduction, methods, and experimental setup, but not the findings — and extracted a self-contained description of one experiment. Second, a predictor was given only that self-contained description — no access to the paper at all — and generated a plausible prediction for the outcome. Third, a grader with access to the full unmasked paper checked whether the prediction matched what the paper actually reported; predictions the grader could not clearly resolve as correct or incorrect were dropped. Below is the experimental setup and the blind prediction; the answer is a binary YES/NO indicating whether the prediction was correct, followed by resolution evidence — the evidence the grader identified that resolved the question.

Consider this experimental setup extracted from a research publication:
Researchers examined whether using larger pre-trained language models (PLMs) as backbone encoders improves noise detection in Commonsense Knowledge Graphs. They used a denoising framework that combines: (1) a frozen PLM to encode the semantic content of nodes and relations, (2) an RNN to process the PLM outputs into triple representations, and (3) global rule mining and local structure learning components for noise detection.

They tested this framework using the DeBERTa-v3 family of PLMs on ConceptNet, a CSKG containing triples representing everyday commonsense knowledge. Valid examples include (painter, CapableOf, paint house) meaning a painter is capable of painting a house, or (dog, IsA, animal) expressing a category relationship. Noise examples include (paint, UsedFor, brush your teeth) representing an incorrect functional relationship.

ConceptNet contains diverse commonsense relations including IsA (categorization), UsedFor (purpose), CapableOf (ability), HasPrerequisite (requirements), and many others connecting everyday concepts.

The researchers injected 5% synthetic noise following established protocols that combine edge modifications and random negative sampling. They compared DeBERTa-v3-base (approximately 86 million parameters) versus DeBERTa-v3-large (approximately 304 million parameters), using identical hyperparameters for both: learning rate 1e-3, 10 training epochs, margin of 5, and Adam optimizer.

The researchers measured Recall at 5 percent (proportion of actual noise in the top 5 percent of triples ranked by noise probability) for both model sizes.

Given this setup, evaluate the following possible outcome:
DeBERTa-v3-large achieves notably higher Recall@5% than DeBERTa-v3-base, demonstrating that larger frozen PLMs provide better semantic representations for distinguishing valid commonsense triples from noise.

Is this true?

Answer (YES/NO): NO